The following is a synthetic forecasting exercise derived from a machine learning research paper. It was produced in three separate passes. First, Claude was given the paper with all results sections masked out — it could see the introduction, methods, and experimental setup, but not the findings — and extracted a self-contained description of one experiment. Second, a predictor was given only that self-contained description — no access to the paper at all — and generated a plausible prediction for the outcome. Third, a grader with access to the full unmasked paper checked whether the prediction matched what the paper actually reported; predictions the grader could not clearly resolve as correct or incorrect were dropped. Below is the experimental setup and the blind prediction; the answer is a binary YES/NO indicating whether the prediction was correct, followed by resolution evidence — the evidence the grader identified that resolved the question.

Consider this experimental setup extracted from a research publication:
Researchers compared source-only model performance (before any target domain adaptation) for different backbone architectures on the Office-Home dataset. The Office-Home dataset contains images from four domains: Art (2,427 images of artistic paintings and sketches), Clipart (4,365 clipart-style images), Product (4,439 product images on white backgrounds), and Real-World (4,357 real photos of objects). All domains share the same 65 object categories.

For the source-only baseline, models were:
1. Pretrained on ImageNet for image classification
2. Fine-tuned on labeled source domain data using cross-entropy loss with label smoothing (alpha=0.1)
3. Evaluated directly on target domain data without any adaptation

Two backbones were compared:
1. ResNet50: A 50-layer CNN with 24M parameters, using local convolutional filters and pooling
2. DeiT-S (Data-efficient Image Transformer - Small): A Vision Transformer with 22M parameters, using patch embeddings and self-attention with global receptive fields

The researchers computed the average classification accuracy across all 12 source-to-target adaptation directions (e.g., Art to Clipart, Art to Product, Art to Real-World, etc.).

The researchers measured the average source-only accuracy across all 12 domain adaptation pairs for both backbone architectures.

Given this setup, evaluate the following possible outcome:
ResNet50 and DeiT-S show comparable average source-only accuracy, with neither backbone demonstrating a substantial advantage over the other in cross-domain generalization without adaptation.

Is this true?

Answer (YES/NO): NO